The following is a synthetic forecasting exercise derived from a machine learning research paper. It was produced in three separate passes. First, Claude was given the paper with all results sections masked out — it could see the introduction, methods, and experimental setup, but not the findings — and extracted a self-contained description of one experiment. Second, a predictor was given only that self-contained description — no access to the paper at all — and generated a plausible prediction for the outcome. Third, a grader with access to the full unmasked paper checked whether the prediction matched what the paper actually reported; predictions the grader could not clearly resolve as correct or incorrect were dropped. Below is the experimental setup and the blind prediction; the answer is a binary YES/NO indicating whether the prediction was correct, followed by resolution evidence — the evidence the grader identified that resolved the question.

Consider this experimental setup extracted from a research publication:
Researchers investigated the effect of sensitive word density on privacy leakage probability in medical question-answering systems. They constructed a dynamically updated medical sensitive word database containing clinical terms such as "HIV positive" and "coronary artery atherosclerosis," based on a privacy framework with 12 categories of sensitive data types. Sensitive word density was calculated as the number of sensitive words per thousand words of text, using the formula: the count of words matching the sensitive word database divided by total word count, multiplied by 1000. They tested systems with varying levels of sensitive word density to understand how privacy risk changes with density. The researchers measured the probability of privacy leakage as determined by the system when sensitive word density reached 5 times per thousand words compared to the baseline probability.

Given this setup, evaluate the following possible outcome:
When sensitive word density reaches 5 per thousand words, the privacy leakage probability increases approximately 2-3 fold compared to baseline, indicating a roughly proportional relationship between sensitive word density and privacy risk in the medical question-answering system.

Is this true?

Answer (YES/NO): NO